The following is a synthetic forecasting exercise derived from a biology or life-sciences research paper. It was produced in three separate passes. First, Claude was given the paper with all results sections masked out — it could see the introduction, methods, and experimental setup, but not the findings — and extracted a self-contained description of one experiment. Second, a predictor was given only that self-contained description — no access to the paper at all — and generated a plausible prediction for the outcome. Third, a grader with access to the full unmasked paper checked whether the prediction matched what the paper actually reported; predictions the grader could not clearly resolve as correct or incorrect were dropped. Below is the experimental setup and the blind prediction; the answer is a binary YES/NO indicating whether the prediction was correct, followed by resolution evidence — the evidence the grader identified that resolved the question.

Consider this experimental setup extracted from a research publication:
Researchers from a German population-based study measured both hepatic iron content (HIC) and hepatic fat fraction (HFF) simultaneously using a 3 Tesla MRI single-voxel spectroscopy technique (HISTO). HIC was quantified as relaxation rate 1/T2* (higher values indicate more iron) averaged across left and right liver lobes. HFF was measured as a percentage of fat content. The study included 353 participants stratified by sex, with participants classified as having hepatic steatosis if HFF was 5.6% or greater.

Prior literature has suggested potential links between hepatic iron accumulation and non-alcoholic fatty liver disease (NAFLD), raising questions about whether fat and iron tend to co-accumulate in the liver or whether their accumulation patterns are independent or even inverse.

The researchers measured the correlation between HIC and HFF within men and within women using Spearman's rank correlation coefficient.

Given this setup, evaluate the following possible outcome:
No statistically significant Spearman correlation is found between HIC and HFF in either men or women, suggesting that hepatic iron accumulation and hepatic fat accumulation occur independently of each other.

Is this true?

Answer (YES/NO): NO